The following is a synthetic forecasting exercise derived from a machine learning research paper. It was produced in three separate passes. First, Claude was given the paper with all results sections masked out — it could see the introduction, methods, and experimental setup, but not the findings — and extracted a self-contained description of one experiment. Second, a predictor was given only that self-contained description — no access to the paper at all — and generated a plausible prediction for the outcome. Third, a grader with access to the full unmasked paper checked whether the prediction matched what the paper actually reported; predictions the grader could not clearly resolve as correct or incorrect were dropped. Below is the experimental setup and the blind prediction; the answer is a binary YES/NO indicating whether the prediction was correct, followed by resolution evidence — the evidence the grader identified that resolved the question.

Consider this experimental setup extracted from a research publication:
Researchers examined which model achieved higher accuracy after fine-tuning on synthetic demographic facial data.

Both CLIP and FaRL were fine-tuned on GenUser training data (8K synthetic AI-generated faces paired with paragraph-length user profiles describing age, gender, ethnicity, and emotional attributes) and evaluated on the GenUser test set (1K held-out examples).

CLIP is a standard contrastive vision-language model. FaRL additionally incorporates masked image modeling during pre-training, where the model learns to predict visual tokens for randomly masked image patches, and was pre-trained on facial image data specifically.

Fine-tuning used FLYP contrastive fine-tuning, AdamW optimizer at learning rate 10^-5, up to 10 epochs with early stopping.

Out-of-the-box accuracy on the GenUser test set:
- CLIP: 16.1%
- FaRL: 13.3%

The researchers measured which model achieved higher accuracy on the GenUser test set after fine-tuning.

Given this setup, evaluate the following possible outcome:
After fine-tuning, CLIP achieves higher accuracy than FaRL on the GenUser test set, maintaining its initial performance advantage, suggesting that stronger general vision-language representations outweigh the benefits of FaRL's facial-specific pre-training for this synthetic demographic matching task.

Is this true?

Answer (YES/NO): YES